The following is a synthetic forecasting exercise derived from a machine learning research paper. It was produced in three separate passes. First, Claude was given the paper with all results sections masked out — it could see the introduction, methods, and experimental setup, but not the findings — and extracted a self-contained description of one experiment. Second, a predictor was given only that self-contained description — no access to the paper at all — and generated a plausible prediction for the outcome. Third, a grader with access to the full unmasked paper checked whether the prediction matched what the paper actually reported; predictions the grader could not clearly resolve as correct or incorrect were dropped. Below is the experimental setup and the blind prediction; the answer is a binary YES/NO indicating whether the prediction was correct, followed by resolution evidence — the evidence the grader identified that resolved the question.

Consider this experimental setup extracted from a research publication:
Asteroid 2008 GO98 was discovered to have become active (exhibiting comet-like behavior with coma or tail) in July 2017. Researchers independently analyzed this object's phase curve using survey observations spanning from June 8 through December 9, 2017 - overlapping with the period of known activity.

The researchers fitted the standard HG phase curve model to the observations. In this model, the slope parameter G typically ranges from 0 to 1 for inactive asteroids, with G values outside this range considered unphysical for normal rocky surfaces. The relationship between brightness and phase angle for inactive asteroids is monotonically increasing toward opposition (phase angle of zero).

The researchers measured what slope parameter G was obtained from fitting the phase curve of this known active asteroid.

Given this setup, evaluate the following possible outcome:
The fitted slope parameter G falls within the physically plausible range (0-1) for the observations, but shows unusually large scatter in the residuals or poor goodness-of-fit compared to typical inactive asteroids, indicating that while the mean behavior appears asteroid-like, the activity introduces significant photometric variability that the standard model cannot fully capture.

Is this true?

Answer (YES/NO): NO